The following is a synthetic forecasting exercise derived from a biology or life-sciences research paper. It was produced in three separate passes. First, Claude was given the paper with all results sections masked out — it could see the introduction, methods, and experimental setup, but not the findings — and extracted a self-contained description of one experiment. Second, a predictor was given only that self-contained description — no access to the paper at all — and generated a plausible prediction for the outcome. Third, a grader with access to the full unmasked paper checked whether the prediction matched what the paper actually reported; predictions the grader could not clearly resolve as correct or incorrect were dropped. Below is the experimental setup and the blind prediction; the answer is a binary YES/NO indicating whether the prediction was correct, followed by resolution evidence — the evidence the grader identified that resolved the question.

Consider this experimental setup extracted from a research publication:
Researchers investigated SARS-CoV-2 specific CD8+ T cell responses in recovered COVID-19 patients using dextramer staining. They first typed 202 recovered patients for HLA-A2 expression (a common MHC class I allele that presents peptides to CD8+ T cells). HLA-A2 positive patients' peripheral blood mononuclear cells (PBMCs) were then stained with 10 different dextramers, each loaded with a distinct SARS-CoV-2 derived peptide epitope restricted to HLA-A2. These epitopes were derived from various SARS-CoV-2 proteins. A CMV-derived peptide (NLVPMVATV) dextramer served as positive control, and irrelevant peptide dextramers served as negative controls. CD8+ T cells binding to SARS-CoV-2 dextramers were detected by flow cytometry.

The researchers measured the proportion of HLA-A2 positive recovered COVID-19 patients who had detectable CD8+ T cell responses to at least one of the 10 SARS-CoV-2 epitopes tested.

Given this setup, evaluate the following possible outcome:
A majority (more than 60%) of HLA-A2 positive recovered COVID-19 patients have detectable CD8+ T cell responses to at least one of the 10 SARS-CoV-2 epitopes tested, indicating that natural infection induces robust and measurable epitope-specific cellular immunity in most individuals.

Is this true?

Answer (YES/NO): YES